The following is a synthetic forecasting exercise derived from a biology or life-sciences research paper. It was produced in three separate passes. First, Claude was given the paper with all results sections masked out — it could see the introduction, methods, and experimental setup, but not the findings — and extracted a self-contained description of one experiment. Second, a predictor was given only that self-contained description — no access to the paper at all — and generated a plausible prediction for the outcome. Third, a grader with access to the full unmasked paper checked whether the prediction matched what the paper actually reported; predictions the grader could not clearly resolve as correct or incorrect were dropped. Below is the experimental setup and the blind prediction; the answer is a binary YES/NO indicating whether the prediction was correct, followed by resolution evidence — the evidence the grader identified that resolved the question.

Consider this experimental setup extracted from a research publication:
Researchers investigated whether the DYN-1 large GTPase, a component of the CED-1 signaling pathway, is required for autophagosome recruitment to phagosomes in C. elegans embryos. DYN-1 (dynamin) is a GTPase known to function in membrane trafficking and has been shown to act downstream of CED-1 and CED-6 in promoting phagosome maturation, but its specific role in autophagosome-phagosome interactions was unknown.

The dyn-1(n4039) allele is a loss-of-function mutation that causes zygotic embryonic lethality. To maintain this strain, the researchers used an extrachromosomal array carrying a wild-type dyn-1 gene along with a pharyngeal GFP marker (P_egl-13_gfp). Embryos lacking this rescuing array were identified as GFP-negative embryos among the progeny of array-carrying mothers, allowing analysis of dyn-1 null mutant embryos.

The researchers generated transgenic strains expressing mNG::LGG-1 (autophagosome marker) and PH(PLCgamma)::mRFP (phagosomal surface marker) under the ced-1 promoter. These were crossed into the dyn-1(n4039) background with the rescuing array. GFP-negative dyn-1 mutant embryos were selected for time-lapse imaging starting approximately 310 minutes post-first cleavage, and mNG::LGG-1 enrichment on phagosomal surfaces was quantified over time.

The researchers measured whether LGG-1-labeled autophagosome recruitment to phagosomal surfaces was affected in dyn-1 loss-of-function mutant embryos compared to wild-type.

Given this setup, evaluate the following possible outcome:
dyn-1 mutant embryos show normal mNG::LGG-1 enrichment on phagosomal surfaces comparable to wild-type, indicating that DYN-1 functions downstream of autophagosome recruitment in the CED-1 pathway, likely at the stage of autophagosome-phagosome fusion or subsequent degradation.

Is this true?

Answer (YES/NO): NO